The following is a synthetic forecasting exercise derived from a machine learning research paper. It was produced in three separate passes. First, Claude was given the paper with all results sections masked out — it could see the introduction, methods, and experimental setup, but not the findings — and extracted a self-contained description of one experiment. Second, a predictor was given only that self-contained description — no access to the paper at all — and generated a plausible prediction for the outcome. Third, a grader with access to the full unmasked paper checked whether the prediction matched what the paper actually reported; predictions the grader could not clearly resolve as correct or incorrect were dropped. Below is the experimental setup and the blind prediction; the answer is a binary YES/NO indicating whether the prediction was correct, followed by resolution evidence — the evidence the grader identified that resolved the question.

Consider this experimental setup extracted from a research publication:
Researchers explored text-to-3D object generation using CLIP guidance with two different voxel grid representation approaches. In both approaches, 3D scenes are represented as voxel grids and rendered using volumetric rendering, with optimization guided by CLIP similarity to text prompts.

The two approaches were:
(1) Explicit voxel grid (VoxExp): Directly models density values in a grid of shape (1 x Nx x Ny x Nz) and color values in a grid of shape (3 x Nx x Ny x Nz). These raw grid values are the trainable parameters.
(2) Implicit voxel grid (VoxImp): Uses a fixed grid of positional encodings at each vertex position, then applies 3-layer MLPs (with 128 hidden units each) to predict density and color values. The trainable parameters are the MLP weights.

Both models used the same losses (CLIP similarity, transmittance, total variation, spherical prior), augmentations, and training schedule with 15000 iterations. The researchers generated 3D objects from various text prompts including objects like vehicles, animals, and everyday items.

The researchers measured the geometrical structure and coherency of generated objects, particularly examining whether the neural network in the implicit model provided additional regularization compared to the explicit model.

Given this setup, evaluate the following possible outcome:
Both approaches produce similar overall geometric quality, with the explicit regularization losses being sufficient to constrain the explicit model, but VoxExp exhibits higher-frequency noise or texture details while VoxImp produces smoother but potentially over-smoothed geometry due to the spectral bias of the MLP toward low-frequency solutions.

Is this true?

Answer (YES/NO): NO